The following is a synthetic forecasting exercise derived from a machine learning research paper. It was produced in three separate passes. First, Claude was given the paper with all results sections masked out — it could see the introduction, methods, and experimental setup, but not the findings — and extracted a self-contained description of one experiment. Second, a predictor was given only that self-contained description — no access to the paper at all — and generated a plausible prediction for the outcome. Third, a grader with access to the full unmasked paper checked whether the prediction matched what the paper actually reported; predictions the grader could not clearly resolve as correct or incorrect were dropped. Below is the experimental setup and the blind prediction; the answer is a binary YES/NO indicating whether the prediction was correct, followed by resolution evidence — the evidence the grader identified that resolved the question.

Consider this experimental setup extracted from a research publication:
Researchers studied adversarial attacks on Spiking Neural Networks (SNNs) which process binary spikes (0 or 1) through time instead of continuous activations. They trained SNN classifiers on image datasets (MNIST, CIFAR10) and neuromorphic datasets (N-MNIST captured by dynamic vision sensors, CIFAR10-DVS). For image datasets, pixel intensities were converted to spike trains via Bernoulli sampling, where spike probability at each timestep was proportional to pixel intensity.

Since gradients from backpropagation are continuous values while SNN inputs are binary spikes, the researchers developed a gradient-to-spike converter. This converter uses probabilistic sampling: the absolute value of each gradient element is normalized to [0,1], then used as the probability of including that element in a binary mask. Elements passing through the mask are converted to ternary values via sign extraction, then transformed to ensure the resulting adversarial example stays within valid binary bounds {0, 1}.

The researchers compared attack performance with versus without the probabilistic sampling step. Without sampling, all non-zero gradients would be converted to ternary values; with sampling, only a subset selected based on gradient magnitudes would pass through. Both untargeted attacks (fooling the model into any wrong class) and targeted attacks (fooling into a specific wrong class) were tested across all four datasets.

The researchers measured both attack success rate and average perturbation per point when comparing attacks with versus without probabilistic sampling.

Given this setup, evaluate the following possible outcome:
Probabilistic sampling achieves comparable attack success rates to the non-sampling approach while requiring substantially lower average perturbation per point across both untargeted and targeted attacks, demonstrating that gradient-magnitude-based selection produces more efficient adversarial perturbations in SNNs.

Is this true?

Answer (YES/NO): NO